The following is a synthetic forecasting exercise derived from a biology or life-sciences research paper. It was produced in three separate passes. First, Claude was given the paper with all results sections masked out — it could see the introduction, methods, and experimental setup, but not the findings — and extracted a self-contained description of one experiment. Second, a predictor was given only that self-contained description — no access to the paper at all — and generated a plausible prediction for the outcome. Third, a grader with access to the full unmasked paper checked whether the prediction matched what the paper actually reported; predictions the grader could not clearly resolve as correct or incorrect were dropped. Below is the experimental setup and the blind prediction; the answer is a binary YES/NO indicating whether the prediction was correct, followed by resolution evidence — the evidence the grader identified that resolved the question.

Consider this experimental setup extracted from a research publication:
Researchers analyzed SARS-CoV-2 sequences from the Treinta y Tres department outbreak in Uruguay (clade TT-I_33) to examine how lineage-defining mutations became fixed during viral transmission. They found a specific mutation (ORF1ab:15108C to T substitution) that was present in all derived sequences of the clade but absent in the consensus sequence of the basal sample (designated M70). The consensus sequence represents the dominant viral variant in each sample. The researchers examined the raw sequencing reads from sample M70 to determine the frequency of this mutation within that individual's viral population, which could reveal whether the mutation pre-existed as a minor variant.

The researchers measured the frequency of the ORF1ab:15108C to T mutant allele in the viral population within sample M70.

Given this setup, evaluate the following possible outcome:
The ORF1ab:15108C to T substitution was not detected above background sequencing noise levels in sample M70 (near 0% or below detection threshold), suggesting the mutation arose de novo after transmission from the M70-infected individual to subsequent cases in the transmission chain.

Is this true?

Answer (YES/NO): NO